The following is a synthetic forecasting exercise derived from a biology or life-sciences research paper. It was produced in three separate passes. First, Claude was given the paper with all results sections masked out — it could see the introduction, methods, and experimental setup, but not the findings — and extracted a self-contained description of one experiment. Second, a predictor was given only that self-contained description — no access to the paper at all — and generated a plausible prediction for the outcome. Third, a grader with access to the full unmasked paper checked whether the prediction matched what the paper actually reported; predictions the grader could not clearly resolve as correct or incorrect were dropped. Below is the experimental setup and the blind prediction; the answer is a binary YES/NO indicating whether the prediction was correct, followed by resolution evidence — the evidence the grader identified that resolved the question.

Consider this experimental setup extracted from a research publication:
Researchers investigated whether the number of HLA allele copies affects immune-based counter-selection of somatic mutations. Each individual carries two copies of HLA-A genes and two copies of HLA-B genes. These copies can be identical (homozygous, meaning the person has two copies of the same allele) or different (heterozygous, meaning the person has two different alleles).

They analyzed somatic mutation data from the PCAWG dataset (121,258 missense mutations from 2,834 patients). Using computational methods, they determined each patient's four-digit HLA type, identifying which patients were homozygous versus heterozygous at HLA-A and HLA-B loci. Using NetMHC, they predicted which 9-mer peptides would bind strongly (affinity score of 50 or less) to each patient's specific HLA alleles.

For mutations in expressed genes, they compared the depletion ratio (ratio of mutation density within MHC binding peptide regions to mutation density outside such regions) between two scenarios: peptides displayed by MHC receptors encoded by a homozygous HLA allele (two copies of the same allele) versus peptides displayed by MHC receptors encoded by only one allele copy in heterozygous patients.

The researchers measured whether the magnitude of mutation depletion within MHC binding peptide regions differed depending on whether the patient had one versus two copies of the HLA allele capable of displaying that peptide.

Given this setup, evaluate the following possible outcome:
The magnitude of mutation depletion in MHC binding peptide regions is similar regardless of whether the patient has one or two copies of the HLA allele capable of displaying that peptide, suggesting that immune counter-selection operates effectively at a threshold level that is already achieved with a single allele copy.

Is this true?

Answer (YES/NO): NO